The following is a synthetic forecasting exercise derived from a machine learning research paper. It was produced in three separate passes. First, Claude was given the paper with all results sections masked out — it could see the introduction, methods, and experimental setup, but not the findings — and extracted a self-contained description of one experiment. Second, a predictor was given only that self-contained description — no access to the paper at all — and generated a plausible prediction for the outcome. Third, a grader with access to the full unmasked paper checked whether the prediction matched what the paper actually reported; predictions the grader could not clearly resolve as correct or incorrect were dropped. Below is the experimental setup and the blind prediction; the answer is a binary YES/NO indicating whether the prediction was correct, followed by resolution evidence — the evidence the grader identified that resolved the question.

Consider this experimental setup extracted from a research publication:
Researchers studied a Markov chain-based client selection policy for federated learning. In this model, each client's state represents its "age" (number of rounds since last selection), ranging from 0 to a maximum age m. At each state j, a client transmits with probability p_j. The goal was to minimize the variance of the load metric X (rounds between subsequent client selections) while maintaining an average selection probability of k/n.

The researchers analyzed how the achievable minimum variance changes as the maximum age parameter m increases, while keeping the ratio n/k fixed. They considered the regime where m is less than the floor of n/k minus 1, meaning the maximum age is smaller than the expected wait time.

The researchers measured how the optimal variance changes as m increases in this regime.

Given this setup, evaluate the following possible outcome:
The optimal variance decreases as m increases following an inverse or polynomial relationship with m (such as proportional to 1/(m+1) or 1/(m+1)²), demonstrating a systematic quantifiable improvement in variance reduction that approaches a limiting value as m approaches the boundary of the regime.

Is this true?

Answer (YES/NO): NO